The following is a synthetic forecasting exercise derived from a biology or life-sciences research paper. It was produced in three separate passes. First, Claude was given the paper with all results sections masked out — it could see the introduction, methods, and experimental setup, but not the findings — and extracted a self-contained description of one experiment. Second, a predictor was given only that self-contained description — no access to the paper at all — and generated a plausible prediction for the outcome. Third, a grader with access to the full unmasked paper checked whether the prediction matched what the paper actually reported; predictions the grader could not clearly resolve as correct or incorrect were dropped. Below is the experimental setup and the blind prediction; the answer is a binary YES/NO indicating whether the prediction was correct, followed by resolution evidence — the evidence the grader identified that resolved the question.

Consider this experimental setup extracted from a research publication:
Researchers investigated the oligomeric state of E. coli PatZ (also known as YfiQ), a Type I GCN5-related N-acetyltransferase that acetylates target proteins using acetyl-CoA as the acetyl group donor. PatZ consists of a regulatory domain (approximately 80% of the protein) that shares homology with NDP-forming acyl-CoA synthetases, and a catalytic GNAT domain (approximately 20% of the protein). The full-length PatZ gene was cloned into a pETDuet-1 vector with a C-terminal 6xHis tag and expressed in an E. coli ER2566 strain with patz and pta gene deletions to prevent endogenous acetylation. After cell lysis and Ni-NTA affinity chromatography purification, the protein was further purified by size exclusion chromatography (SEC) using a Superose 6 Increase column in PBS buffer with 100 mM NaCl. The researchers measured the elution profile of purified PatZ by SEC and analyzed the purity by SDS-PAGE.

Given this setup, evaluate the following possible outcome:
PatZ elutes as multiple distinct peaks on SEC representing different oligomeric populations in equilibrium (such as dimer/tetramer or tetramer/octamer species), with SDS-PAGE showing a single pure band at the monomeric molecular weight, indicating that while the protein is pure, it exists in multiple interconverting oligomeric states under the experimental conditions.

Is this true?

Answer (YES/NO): NO